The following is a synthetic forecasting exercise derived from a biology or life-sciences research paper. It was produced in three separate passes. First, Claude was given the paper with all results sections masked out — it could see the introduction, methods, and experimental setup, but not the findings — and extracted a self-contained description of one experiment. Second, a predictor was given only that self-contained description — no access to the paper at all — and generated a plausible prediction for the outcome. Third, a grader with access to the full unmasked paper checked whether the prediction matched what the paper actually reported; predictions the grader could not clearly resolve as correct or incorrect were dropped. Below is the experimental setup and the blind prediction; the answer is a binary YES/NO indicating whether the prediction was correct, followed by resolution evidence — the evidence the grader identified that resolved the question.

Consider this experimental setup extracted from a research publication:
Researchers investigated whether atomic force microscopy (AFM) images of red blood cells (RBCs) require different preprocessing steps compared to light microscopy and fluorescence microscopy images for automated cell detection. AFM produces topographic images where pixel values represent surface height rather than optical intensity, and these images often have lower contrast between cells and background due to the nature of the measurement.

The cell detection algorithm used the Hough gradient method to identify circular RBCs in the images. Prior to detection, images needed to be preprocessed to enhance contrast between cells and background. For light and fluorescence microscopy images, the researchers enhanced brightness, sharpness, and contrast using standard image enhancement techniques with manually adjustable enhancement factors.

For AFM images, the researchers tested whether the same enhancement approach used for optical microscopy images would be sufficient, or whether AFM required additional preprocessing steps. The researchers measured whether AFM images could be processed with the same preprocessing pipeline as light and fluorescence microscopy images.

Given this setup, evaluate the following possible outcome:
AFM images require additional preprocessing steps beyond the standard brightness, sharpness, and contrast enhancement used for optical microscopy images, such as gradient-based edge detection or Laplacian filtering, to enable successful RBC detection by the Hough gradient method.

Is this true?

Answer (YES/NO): NO